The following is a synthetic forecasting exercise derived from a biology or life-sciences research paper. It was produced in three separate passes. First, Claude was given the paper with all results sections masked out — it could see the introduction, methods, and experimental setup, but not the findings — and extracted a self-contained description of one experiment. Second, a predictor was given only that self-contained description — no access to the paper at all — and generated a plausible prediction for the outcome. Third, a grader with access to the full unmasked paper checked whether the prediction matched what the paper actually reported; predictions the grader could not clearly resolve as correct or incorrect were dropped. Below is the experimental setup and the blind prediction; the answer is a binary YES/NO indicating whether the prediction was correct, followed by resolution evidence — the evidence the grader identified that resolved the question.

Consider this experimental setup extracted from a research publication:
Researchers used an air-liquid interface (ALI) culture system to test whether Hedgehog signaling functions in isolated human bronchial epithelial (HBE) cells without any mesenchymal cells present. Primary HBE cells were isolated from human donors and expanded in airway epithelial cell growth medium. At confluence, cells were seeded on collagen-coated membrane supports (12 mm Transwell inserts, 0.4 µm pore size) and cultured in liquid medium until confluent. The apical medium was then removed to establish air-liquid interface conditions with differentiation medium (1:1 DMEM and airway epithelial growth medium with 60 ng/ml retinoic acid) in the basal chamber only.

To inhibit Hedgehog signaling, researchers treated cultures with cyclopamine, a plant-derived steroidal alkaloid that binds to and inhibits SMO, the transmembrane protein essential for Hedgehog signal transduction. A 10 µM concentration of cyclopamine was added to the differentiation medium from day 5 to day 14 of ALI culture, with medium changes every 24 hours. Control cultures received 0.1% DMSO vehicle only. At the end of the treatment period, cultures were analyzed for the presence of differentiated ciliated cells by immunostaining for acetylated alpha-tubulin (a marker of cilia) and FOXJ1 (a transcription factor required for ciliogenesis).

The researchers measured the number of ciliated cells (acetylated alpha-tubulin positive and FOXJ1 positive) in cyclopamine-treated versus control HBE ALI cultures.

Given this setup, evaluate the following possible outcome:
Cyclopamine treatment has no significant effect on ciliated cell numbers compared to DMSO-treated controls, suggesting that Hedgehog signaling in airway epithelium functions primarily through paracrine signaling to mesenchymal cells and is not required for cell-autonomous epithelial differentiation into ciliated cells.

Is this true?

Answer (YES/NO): NO